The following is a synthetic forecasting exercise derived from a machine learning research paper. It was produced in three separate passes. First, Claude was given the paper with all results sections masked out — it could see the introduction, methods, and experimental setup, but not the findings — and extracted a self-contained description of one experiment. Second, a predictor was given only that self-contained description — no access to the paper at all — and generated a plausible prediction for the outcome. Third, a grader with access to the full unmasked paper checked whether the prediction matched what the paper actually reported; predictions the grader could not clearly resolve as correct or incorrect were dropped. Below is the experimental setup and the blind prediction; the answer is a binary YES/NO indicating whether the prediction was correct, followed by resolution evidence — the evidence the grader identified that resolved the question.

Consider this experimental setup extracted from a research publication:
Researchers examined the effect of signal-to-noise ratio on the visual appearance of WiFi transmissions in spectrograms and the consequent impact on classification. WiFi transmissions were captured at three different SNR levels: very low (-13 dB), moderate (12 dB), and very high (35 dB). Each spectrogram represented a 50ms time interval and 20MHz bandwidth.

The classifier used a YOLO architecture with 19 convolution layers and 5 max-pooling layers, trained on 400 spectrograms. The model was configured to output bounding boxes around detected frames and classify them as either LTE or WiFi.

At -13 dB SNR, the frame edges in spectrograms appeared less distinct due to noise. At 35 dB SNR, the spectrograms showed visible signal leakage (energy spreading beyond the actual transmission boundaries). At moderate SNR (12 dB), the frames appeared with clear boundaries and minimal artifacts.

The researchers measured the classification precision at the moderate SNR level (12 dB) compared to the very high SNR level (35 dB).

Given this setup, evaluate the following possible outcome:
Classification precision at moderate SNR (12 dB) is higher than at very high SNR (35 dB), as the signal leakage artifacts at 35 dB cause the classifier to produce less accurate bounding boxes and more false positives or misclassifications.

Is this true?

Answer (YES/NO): NO